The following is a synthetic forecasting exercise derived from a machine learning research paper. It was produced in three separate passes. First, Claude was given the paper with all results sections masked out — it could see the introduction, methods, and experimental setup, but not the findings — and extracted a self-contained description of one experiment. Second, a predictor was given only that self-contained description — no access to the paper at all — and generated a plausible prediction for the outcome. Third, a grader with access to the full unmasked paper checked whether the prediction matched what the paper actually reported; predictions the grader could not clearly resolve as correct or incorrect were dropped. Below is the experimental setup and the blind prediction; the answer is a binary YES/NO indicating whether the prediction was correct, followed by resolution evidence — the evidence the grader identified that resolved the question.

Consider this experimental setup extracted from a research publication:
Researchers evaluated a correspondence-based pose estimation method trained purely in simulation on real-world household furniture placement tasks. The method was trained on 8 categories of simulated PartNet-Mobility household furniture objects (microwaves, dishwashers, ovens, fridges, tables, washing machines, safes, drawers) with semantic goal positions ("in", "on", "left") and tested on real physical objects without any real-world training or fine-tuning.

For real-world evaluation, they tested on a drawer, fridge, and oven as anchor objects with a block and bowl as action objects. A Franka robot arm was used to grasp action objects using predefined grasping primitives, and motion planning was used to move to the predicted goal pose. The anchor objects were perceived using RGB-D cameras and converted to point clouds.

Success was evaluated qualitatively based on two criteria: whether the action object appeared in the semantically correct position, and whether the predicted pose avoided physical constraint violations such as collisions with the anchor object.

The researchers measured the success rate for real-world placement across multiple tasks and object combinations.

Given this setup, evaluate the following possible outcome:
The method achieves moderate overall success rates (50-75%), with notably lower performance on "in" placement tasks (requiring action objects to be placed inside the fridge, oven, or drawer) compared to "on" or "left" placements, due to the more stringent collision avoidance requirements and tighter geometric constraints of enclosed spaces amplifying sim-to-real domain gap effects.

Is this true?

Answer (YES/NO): NO